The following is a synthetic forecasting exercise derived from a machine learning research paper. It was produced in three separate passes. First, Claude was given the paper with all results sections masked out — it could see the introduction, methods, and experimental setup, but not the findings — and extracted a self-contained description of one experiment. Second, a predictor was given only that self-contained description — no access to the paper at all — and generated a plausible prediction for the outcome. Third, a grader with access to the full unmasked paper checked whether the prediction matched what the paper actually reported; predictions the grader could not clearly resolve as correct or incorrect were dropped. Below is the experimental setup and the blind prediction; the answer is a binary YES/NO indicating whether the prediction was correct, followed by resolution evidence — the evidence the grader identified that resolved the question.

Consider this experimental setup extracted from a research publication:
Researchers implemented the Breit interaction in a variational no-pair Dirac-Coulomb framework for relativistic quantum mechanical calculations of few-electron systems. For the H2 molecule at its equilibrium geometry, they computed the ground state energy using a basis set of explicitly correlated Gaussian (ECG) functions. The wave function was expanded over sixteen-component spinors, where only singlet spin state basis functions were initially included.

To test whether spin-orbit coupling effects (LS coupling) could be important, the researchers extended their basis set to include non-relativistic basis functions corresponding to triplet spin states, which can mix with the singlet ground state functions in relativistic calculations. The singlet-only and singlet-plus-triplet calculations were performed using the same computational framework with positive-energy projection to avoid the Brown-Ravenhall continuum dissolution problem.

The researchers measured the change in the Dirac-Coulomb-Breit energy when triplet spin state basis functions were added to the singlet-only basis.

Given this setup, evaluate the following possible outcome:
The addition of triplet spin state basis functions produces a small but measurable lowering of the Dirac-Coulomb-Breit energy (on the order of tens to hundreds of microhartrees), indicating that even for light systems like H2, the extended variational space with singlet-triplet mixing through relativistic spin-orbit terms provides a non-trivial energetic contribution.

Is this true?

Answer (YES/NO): NO